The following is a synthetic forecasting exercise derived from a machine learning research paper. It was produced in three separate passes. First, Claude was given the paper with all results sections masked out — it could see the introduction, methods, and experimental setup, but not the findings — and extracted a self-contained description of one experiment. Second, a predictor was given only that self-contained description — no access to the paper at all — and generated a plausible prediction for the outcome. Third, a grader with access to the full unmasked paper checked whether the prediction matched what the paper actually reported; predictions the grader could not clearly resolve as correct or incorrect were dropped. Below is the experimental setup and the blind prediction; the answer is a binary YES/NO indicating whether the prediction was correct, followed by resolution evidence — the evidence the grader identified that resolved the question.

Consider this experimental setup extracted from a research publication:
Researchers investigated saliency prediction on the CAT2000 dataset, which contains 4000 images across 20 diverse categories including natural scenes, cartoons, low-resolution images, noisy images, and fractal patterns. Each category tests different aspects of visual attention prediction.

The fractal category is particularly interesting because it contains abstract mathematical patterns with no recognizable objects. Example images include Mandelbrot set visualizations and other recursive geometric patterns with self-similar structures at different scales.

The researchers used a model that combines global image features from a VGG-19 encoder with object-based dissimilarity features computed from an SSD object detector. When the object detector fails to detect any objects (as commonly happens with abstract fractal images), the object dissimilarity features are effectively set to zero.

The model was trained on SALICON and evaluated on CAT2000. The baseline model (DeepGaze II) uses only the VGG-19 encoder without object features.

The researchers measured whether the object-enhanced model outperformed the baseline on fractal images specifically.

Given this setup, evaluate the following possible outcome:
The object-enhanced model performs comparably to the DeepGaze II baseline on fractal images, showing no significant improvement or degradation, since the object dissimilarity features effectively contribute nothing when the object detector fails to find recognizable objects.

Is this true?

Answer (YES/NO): YES